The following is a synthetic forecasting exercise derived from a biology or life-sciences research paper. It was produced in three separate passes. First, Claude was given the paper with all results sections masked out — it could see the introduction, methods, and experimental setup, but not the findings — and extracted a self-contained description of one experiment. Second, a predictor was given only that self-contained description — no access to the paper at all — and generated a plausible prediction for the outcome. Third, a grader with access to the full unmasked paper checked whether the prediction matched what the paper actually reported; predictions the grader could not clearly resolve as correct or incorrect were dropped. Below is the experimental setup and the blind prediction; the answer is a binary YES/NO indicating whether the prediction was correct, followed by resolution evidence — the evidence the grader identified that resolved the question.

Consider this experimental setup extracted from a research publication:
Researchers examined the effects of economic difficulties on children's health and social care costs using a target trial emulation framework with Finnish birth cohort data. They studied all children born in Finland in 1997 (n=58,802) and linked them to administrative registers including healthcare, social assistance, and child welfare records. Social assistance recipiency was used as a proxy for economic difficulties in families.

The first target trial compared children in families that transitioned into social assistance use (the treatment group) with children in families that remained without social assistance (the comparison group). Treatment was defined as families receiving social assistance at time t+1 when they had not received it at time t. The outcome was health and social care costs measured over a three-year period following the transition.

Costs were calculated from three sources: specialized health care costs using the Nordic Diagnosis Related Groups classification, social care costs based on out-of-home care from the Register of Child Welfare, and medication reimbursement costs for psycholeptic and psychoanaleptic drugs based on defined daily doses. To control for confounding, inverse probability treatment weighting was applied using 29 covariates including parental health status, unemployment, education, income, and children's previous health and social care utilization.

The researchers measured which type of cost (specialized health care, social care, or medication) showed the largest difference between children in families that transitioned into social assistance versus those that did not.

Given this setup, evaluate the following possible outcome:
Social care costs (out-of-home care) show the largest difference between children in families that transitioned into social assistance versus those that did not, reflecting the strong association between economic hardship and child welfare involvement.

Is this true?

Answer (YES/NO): YES